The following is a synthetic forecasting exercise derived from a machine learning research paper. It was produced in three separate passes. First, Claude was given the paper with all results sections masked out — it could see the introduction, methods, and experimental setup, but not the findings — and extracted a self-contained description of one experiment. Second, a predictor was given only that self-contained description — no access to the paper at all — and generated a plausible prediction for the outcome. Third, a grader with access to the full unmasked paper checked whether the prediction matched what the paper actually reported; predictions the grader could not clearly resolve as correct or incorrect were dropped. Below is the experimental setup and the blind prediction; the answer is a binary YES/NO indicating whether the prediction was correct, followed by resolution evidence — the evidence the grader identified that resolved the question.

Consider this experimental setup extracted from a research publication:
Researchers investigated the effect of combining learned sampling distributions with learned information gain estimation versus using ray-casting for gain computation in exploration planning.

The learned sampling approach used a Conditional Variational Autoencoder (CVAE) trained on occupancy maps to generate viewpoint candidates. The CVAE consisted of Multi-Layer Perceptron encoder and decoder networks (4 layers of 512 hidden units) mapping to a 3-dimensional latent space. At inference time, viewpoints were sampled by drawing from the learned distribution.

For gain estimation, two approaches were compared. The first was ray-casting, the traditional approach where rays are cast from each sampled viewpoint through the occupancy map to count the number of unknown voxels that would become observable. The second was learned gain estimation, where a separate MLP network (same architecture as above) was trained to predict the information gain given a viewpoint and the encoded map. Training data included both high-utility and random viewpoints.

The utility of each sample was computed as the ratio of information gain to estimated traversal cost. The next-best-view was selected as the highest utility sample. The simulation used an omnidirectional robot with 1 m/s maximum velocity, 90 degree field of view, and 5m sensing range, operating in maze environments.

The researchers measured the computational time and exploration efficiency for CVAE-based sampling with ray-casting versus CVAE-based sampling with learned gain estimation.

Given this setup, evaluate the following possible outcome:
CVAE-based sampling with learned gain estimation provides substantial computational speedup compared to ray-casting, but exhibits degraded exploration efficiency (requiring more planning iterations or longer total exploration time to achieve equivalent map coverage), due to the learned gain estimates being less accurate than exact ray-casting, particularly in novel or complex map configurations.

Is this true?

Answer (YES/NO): YES